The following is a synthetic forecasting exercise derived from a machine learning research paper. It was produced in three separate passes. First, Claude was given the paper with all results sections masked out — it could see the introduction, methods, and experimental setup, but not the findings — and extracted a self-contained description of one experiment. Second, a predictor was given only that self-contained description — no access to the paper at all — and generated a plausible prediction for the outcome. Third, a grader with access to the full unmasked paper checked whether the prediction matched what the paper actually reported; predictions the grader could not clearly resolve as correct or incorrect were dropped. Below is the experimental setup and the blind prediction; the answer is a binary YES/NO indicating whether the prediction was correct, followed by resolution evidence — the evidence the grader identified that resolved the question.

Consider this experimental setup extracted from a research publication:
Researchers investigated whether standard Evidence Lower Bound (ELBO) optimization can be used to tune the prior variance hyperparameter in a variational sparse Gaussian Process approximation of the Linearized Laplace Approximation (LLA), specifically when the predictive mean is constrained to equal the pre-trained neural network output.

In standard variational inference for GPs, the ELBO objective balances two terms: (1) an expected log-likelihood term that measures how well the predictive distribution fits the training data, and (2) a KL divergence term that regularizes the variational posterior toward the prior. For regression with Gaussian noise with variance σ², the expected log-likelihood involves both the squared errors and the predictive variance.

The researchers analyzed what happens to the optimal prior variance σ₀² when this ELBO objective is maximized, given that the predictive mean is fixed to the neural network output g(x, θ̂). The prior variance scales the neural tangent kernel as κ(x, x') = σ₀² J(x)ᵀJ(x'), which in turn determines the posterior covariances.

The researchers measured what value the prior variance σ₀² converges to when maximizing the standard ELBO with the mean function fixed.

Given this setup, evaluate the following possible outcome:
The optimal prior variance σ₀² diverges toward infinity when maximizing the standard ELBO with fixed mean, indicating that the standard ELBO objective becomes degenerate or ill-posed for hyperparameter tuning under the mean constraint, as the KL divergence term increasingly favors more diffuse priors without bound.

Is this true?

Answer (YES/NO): NO